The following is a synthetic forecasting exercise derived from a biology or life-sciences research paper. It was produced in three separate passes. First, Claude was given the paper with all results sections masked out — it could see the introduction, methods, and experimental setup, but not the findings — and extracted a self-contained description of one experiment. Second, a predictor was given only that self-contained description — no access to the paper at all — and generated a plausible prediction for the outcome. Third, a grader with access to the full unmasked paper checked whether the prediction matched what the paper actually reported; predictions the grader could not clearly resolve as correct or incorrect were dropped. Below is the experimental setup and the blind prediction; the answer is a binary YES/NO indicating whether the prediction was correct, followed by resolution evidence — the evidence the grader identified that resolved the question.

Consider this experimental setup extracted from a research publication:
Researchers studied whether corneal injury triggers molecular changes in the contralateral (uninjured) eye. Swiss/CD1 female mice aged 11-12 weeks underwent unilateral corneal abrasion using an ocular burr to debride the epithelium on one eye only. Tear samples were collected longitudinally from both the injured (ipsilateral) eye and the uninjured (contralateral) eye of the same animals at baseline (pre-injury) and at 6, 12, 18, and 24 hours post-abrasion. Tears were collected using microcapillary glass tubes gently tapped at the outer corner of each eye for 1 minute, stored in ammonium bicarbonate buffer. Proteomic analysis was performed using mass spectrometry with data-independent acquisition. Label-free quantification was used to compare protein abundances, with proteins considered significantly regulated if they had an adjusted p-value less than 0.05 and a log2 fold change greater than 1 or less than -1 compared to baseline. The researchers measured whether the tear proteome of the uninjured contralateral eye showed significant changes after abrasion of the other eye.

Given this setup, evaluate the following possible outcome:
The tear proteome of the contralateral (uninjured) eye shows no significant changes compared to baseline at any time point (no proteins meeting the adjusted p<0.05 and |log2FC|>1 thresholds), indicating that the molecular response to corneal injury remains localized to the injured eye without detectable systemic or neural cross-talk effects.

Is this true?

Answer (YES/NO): NO